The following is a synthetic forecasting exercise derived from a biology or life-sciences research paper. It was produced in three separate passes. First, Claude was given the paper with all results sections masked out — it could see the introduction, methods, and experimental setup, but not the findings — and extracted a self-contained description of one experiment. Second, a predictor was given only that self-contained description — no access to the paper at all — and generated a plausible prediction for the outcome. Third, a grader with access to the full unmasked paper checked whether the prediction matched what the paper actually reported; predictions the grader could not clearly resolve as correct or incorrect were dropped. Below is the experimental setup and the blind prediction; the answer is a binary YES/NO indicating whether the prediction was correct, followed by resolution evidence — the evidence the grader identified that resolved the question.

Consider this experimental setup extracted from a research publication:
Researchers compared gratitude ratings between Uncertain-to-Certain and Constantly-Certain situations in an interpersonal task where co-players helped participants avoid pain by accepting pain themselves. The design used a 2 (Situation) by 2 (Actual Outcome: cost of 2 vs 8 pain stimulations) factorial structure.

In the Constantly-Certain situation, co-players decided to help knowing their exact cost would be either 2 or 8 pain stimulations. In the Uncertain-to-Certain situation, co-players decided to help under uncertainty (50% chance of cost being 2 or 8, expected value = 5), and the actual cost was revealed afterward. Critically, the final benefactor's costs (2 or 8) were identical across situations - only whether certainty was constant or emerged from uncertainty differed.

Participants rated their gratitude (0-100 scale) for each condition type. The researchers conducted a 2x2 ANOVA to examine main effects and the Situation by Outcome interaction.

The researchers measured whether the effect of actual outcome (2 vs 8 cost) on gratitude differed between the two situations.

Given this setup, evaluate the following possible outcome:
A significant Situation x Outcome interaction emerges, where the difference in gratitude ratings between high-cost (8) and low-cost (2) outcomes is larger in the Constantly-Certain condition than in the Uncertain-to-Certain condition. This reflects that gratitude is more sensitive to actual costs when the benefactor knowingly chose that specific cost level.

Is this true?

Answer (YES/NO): YES